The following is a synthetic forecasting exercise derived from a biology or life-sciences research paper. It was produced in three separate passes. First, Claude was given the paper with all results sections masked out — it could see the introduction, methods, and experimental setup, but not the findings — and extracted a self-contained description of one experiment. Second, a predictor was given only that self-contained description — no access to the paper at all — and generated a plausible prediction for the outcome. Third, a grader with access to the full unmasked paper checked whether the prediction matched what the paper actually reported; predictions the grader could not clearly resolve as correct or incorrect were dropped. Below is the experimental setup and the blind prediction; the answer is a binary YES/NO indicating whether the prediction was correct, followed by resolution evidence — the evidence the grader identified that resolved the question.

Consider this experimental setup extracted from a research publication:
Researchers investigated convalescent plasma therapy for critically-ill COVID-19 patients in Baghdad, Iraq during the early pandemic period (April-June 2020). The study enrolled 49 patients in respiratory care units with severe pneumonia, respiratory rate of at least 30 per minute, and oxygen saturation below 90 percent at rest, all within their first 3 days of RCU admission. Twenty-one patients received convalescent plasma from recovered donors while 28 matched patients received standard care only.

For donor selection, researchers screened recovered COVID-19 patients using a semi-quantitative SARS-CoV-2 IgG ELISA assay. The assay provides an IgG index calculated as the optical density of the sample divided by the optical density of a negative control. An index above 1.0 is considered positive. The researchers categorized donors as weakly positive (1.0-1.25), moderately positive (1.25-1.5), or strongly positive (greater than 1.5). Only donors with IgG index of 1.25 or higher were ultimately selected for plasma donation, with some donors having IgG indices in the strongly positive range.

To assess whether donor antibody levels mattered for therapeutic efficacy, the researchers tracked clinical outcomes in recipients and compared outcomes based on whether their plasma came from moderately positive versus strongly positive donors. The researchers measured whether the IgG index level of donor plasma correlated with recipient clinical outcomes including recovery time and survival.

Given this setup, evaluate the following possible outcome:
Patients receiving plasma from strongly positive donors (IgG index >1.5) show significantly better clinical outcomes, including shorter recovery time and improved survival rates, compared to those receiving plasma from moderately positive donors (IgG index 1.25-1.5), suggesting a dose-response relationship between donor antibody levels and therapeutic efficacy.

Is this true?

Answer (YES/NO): NO